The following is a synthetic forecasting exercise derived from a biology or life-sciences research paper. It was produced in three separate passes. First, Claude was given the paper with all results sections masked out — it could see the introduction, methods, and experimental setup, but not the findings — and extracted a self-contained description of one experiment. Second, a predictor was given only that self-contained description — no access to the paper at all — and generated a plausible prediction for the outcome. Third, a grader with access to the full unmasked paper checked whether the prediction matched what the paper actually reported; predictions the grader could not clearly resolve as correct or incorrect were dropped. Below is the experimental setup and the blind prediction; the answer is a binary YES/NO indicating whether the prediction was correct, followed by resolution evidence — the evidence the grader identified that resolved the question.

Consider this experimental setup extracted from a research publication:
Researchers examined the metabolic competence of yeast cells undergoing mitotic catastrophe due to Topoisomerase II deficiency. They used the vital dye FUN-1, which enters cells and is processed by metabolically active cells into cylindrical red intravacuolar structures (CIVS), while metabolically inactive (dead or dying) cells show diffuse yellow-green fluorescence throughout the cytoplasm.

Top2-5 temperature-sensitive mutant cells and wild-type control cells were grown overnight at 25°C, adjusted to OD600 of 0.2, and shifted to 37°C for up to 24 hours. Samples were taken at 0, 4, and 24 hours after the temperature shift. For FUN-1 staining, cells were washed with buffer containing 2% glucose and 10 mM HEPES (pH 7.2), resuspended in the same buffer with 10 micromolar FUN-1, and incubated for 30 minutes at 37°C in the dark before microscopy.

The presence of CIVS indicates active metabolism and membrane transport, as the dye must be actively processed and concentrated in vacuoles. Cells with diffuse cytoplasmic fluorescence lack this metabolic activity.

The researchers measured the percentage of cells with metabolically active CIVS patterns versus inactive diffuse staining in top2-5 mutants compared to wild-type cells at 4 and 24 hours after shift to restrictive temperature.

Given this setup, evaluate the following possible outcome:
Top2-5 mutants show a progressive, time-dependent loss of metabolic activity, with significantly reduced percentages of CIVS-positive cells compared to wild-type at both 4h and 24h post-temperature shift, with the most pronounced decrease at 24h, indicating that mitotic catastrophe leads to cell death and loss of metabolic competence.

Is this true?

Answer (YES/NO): NO